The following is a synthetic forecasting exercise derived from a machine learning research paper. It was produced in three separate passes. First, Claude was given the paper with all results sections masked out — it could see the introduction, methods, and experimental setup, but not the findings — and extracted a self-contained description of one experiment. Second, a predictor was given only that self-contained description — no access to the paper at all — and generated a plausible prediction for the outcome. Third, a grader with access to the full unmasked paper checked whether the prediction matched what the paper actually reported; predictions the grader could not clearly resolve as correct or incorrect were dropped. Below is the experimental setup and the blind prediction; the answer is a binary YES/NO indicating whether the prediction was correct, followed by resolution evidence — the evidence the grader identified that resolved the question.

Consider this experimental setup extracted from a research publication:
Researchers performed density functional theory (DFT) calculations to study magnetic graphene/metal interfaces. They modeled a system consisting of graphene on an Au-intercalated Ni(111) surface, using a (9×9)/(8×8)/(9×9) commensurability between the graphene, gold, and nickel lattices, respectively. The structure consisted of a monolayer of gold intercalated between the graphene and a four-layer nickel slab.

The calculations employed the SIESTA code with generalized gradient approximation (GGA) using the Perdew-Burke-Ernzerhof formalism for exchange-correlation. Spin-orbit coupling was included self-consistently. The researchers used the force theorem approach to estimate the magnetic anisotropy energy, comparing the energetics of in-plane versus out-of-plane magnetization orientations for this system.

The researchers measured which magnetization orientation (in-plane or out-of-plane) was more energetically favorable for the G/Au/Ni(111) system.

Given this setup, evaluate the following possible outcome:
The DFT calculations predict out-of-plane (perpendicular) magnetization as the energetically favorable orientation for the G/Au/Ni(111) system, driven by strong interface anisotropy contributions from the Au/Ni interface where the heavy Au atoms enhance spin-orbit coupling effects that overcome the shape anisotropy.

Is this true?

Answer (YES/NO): NO